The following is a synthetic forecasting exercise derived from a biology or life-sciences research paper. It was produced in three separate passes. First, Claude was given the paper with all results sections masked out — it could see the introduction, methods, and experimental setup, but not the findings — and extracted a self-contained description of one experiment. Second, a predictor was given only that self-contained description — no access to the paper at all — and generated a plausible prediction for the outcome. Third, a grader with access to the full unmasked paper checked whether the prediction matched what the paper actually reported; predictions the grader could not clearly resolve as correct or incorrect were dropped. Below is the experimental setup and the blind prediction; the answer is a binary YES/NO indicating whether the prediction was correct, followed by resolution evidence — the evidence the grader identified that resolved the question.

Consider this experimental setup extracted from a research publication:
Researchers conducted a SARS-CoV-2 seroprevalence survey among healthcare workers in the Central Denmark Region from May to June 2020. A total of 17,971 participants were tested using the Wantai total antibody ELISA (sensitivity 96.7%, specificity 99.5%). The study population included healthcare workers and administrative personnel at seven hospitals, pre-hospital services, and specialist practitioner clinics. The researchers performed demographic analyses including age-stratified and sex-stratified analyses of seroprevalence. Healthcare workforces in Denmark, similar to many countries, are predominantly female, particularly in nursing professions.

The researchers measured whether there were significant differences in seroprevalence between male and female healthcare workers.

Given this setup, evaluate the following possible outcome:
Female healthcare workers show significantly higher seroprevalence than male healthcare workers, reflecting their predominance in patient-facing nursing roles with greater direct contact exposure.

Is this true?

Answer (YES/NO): NO